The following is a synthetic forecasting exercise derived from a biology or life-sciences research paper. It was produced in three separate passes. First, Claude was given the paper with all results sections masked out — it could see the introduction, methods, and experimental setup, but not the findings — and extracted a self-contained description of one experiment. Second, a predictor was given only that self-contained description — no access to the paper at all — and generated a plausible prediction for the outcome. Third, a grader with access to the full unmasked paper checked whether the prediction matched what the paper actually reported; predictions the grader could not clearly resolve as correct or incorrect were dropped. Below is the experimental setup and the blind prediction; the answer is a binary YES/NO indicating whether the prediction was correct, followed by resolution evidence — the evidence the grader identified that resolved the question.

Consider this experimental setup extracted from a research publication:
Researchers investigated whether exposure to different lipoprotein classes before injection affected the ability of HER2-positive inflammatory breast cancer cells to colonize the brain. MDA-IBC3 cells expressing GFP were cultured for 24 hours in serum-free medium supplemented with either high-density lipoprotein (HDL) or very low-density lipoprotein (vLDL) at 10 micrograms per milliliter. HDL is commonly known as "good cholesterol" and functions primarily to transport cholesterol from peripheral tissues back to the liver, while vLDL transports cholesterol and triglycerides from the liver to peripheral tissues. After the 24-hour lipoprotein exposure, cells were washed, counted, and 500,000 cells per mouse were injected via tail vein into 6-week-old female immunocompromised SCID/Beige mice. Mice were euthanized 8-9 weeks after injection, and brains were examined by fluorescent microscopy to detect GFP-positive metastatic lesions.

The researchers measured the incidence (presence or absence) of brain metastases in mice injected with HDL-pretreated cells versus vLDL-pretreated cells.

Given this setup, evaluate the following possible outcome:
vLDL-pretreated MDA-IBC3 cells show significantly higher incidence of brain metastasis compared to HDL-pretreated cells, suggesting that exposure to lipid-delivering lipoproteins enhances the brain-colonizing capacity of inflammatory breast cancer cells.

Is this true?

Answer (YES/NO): NO